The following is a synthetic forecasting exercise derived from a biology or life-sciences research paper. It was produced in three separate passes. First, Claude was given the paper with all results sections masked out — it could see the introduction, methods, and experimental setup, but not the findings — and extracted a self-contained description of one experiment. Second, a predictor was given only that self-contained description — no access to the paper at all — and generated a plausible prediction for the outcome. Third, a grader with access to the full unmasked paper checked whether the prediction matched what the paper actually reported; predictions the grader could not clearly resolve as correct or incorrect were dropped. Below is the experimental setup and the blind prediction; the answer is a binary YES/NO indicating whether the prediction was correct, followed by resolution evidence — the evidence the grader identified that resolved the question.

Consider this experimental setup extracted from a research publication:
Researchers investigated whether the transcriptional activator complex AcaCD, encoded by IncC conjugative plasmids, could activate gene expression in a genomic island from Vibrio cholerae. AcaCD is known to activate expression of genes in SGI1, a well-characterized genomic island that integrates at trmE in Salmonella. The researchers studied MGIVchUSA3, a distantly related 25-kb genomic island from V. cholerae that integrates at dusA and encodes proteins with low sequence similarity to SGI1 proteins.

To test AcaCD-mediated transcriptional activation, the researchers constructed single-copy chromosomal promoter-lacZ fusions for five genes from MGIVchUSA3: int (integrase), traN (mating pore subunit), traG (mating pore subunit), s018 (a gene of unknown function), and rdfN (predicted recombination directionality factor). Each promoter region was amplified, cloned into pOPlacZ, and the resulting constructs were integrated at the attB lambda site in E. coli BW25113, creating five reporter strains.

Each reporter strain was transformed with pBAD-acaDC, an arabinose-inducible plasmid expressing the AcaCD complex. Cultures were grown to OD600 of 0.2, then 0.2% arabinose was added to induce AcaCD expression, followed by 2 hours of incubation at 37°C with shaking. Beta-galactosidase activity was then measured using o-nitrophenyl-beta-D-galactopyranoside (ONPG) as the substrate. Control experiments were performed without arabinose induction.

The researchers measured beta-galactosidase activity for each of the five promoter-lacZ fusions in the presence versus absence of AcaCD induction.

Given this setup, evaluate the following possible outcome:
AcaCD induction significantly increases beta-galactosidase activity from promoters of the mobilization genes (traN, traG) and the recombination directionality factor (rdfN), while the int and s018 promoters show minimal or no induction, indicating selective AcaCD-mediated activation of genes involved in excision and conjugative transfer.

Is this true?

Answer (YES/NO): NO